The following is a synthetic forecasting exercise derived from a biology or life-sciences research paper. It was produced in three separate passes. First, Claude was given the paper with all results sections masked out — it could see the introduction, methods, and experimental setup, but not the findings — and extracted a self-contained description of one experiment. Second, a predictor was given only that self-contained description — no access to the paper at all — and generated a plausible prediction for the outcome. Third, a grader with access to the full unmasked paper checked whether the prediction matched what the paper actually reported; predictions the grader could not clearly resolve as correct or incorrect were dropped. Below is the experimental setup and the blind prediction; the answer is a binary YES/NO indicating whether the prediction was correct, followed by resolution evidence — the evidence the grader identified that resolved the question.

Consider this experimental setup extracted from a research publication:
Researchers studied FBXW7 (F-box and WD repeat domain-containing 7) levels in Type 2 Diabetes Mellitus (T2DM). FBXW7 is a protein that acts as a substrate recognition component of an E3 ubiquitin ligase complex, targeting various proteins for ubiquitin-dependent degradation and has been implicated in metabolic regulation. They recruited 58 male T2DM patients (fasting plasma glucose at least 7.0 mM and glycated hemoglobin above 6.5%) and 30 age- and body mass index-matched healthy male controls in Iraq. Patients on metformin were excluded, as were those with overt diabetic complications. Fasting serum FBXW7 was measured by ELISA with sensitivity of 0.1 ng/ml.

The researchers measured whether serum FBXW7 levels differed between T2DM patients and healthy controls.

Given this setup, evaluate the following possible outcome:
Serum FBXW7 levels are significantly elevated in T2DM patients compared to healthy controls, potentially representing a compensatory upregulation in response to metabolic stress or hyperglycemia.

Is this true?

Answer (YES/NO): NO